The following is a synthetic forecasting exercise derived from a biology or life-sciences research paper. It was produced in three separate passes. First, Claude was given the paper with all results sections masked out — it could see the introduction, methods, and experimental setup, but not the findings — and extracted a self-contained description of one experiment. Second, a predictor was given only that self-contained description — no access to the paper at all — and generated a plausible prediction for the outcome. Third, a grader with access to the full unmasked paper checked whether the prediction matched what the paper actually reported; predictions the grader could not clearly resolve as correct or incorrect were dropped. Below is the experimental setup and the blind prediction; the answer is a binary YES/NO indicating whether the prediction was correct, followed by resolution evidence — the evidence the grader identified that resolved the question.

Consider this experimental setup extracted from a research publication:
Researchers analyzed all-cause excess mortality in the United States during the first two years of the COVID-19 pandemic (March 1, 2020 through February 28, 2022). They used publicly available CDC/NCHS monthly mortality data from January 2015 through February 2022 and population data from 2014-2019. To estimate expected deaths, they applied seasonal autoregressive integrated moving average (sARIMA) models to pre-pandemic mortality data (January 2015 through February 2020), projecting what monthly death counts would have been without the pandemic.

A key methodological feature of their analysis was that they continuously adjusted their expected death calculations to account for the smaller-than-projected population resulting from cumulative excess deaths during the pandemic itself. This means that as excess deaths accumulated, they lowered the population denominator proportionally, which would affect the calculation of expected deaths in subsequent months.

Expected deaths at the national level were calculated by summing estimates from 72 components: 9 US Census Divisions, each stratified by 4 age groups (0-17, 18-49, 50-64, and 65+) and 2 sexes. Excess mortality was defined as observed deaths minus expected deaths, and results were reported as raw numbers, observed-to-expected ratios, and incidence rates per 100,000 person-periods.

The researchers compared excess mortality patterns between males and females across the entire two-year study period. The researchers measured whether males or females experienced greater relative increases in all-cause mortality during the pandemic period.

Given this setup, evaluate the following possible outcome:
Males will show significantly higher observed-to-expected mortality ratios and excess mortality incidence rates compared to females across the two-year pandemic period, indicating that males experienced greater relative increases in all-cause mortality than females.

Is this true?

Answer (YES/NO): YES